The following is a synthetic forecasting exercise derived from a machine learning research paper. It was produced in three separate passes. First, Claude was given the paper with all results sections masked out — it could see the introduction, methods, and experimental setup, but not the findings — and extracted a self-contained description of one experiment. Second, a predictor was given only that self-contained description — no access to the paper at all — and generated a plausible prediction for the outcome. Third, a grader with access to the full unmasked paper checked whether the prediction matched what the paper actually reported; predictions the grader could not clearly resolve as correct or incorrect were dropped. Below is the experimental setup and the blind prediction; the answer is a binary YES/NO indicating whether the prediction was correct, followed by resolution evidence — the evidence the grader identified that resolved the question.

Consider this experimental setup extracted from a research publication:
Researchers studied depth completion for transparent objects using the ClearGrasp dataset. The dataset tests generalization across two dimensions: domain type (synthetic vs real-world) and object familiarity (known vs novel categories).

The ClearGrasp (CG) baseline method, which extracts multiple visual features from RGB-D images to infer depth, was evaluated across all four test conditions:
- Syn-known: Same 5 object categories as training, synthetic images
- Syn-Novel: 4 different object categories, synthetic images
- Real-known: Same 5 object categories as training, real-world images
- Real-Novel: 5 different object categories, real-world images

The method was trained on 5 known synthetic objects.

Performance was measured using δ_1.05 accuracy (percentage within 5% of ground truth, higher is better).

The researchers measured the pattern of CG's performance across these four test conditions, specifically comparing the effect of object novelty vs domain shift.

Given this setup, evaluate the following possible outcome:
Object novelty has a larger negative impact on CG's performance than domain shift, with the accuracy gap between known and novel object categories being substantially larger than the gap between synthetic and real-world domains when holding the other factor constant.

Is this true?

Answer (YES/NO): NO